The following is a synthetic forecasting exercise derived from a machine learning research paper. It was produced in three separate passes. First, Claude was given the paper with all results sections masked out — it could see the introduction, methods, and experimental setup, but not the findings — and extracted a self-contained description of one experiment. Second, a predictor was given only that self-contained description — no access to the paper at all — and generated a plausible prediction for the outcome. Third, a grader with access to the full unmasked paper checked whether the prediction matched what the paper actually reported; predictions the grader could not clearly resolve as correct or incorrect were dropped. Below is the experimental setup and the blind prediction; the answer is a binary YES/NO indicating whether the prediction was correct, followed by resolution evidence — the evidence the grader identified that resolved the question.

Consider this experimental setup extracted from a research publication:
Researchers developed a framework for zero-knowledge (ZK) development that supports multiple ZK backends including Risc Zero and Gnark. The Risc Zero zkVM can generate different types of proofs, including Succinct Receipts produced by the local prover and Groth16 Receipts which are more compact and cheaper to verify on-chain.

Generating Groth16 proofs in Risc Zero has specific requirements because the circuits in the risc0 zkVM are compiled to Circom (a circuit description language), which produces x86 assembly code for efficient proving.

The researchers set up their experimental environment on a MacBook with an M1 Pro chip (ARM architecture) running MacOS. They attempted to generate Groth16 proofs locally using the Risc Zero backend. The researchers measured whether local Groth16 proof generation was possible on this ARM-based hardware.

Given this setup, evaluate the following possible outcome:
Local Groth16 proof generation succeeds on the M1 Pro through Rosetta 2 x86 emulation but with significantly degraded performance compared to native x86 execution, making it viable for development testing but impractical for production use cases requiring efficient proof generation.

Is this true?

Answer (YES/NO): NO